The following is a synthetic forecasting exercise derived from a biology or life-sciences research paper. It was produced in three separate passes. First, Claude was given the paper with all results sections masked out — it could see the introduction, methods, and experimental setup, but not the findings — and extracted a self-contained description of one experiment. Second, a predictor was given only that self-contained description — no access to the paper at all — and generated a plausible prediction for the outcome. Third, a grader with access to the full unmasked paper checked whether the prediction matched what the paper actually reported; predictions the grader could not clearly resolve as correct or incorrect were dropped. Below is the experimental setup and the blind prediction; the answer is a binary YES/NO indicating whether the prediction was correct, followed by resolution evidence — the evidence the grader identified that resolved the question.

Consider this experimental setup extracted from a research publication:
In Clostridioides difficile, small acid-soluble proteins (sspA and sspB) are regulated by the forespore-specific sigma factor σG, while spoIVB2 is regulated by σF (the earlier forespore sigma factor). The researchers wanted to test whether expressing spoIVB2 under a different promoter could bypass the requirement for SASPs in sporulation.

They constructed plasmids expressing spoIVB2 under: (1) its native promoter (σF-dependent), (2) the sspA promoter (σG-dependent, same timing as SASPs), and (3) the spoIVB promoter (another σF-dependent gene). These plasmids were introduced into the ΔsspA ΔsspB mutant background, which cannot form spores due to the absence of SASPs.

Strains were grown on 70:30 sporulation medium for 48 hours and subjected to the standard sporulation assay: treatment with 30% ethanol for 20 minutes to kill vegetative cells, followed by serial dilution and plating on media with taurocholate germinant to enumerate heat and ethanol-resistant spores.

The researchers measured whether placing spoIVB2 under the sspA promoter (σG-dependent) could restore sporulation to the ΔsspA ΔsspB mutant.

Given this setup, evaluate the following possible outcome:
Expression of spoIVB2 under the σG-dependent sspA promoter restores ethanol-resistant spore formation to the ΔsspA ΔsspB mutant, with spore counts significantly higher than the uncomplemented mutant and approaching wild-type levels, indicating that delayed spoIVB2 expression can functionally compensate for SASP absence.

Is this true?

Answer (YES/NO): NO